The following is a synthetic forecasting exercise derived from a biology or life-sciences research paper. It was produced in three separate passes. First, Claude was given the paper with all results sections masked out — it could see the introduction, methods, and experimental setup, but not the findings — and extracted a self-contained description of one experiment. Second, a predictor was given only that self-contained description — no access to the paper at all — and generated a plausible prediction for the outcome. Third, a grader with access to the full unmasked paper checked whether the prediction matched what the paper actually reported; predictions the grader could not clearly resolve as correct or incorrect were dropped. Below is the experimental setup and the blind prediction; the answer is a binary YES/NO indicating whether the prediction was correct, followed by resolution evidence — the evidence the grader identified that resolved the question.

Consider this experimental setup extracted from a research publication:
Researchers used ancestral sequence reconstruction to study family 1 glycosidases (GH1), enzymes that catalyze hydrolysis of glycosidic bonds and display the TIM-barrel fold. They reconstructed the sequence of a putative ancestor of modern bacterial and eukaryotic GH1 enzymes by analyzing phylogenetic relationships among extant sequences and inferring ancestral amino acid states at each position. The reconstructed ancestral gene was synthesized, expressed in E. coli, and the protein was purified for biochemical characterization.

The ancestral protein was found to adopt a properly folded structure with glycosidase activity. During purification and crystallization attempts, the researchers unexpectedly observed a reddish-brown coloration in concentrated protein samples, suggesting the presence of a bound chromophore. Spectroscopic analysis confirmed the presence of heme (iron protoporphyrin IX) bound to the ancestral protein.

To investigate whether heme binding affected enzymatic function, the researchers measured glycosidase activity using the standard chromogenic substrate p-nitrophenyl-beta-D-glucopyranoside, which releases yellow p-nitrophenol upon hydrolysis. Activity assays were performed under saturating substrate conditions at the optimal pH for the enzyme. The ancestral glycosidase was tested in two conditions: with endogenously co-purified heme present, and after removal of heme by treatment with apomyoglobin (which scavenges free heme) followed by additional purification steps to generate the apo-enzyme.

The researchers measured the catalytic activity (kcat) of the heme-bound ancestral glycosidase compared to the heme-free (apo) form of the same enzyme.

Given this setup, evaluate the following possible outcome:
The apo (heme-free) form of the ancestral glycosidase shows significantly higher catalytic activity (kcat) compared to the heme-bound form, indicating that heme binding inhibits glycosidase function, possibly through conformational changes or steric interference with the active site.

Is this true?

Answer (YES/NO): NO